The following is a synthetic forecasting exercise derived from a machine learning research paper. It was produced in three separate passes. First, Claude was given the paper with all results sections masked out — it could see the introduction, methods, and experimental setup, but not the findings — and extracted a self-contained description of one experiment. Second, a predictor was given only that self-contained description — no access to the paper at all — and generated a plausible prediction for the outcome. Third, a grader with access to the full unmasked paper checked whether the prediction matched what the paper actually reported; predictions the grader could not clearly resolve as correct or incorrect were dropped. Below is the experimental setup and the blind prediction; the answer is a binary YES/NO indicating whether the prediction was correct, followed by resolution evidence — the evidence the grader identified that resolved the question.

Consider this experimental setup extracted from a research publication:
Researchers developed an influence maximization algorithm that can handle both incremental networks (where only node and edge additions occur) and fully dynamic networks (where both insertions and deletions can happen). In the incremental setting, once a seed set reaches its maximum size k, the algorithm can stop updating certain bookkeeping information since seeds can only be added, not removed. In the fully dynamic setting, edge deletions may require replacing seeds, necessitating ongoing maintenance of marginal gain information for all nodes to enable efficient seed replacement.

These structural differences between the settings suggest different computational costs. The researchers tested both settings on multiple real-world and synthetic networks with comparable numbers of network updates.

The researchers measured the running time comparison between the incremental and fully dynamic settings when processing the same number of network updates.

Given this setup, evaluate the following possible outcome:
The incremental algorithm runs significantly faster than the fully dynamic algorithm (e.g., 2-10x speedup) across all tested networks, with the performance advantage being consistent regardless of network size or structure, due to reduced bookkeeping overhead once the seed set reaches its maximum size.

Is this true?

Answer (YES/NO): NO